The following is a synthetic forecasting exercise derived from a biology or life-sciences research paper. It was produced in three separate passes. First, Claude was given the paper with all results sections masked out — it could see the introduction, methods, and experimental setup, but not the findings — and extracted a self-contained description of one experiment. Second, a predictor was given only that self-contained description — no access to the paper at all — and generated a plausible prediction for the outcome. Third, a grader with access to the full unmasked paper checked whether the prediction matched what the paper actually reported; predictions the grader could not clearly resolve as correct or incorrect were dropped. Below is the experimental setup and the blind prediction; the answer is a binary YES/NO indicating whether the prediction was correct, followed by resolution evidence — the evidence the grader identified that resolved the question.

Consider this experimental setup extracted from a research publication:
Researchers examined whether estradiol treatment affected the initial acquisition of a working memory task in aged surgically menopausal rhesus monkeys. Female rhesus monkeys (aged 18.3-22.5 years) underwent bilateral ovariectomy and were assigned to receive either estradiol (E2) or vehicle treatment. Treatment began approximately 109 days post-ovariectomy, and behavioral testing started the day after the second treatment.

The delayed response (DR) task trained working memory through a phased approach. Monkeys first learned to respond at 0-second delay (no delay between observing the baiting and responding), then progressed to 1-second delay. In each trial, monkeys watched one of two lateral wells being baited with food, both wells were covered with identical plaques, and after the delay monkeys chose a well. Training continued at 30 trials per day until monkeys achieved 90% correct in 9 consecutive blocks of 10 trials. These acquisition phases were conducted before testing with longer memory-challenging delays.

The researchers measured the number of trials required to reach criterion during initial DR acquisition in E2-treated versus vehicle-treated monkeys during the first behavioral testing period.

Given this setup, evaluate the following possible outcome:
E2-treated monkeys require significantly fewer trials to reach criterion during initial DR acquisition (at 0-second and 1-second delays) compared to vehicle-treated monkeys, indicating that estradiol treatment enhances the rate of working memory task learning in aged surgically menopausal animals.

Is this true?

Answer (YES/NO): NO